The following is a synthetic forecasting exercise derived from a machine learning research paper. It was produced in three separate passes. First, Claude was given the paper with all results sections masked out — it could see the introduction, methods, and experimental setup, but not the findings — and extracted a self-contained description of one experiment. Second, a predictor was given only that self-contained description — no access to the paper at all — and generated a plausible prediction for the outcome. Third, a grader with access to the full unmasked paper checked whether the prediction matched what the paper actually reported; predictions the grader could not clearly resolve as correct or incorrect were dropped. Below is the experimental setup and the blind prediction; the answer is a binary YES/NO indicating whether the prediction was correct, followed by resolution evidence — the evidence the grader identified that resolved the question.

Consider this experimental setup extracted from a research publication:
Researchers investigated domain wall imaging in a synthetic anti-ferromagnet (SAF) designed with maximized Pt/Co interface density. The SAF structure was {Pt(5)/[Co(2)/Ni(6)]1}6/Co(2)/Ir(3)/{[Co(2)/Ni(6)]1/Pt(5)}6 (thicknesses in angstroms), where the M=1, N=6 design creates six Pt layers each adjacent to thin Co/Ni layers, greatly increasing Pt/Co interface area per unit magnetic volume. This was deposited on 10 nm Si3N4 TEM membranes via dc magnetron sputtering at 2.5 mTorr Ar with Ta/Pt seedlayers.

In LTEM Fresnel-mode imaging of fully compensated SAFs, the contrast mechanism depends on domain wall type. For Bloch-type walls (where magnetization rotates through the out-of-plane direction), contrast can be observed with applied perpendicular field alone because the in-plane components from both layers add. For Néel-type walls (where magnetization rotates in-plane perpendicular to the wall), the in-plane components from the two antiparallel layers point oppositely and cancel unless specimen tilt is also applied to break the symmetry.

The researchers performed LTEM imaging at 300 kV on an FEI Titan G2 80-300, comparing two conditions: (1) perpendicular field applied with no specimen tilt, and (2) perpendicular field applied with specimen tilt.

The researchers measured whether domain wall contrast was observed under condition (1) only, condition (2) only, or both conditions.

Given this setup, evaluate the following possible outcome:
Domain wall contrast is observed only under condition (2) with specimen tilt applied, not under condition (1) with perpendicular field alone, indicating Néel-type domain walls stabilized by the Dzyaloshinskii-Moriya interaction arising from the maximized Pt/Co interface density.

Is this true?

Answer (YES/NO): YES